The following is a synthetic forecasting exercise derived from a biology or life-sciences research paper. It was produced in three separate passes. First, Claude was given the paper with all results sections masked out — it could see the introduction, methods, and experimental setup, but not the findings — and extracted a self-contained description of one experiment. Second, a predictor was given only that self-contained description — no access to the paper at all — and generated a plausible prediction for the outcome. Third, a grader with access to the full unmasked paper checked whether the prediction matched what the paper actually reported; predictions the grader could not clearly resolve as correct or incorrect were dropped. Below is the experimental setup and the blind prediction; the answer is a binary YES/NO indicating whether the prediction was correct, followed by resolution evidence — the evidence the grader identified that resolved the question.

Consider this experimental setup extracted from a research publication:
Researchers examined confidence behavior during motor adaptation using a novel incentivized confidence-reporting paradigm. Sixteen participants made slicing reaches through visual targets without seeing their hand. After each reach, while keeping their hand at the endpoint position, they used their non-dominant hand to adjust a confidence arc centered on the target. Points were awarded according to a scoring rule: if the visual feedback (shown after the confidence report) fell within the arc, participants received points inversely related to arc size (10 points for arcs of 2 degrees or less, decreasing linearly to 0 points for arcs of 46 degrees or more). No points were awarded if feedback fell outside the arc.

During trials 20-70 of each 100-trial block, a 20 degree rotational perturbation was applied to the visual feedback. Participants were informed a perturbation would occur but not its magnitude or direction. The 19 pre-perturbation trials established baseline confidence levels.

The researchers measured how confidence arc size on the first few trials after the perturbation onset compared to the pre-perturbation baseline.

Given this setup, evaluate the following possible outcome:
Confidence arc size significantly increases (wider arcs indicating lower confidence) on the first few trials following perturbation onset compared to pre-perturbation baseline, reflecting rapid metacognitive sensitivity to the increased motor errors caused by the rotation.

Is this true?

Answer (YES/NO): NO